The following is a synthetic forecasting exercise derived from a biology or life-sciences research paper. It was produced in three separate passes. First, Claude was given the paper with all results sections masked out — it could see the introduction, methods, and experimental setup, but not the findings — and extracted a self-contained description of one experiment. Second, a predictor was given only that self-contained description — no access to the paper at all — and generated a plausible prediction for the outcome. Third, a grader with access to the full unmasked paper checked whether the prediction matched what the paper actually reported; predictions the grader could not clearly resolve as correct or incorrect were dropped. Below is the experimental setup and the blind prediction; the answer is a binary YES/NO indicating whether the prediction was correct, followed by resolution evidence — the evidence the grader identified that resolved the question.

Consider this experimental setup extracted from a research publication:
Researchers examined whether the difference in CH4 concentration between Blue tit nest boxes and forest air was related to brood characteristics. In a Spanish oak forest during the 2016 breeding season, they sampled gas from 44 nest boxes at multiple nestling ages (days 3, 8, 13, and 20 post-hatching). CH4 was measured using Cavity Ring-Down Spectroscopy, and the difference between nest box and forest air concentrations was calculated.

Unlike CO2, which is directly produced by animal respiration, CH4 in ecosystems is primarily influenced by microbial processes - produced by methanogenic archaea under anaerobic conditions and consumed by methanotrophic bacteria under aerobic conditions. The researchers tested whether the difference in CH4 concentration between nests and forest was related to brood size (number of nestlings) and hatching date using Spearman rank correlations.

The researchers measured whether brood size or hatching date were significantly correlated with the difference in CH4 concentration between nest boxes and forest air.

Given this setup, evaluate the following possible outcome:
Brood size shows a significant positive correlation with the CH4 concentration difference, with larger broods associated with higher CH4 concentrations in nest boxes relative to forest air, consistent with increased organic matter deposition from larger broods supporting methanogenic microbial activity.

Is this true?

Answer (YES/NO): NO